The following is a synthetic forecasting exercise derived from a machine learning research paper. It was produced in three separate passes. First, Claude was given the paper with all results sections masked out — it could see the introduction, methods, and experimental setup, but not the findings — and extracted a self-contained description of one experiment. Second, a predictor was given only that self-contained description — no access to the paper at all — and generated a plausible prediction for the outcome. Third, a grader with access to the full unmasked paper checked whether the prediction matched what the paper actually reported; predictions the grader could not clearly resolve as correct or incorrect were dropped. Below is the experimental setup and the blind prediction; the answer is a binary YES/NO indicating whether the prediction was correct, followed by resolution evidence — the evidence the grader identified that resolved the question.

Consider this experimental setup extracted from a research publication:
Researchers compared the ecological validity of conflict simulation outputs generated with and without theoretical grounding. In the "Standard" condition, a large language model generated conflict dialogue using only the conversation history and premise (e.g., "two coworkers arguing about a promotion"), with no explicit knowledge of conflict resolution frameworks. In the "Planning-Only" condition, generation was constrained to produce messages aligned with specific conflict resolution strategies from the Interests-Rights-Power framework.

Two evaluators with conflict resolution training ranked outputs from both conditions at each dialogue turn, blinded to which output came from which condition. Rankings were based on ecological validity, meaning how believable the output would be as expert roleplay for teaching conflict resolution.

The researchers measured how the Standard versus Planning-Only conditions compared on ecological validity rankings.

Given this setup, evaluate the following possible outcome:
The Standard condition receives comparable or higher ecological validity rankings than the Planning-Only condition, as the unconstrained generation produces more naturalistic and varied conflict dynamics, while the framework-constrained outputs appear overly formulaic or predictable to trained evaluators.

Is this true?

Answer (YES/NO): NO